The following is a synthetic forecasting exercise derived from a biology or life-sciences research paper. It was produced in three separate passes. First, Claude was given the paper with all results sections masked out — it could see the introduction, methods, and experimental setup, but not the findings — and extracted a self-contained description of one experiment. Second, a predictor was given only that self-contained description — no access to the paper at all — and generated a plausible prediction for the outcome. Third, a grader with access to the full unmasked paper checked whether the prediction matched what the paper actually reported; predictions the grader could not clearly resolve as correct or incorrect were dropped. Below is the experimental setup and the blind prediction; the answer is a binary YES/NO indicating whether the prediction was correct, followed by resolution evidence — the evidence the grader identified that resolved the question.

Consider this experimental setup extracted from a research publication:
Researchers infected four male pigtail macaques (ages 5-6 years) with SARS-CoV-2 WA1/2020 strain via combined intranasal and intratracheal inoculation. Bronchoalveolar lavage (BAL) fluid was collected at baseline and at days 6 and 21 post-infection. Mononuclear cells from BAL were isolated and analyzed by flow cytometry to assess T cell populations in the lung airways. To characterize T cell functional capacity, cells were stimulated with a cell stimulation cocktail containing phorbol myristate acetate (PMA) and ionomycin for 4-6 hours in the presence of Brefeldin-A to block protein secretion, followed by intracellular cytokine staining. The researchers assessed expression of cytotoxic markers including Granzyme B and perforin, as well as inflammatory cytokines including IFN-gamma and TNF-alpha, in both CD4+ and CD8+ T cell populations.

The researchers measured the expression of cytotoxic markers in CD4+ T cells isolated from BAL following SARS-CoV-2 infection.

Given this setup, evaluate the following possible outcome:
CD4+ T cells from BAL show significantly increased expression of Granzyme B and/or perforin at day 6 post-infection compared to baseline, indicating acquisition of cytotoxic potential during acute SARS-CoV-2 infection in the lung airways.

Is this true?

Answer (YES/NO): NO